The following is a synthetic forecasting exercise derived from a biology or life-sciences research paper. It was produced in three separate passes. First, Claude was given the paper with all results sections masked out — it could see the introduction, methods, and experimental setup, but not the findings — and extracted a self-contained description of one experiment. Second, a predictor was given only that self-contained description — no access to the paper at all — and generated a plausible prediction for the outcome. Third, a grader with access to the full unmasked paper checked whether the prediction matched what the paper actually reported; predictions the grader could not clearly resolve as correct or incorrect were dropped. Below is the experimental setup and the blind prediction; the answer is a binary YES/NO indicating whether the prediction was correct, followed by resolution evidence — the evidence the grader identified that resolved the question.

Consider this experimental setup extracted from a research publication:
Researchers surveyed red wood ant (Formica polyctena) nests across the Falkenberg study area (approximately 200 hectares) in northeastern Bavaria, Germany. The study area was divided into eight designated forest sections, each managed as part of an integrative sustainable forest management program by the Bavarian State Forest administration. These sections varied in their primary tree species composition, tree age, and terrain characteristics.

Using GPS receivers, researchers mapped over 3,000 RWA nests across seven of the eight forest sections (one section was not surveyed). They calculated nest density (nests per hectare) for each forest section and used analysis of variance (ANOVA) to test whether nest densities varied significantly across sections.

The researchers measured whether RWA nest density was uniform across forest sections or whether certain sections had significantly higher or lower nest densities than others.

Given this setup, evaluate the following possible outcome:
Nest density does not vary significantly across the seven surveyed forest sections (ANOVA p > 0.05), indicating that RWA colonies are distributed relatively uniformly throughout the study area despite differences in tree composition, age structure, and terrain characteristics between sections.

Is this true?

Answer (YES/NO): NO